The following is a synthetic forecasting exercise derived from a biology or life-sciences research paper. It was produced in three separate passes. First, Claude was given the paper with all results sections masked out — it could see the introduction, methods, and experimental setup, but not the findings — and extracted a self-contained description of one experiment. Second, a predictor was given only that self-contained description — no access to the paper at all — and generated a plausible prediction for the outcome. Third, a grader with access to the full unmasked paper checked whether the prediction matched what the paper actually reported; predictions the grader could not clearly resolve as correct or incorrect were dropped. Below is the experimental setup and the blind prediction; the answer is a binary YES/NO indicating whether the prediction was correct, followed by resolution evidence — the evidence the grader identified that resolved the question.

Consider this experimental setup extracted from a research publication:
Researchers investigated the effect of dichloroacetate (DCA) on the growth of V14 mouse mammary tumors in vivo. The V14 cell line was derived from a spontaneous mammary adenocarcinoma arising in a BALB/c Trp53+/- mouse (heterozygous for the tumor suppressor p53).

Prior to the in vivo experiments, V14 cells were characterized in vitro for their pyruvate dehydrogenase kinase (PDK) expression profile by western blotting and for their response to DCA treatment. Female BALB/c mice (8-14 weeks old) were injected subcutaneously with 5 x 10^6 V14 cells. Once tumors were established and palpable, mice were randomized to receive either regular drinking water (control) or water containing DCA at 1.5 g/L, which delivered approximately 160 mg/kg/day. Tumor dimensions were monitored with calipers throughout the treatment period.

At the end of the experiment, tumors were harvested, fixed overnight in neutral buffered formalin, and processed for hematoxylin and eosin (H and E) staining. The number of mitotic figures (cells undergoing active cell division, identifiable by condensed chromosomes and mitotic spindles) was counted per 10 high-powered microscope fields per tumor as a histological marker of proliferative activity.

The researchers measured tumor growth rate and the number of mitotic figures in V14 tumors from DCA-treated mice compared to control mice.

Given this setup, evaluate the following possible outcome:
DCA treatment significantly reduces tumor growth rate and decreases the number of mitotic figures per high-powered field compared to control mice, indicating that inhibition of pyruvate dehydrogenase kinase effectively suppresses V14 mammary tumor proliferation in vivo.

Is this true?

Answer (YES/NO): YES